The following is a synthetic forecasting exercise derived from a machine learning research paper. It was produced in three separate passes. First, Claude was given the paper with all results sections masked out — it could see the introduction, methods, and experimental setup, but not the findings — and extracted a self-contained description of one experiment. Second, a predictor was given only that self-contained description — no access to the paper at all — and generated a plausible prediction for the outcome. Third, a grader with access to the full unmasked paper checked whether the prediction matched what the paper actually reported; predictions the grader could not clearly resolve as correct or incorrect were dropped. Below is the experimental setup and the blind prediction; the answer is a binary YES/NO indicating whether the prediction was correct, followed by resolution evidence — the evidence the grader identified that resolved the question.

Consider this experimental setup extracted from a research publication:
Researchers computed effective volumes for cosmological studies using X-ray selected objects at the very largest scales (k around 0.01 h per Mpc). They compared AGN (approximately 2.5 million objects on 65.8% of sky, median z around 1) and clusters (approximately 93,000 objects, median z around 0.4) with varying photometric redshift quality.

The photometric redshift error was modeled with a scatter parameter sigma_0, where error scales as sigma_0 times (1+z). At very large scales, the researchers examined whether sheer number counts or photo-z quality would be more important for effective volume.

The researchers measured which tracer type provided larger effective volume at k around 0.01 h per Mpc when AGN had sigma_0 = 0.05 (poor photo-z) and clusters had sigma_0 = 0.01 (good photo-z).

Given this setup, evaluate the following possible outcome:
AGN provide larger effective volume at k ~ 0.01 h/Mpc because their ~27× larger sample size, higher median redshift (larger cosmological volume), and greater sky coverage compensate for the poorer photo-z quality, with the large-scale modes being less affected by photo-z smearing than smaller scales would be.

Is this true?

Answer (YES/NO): YES